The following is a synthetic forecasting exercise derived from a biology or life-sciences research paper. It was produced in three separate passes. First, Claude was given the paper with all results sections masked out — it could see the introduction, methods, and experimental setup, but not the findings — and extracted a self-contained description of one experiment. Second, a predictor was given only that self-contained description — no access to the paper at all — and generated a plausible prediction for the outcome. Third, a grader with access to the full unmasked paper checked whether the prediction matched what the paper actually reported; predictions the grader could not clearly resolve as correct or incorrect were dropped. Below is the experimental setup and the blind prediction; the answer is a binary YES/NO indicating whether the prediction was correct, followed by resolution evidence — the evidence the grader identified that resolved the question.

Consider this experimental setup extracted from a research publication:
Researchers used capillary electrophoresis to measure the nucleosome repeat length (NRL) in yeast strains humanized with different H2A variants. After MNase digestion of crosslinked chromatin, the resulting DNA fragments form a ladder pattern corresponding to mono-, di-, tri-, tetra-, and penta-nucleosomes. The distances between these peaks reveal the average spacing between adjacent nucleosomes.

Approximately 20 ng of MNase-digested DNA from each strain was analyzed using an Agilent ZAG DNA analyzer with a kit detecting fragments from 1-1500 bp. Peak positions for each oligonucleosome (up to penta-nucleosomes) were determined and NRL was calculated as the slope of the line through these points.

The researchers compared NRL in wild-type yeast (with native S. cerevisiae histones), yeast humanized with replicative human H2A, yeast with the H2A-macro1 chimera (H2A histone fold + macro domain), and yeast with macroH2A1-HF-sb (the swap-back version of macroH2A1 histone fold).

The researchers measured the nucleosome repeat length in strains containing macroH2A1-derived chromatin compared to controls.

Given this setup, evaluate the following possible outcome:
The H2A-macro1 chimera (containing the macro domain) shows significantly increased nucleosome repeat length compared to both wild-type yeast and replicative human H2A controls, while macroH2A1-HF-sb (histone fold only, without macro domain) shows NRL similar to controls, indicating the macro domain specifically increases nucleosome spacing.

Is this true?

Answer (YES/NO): NO